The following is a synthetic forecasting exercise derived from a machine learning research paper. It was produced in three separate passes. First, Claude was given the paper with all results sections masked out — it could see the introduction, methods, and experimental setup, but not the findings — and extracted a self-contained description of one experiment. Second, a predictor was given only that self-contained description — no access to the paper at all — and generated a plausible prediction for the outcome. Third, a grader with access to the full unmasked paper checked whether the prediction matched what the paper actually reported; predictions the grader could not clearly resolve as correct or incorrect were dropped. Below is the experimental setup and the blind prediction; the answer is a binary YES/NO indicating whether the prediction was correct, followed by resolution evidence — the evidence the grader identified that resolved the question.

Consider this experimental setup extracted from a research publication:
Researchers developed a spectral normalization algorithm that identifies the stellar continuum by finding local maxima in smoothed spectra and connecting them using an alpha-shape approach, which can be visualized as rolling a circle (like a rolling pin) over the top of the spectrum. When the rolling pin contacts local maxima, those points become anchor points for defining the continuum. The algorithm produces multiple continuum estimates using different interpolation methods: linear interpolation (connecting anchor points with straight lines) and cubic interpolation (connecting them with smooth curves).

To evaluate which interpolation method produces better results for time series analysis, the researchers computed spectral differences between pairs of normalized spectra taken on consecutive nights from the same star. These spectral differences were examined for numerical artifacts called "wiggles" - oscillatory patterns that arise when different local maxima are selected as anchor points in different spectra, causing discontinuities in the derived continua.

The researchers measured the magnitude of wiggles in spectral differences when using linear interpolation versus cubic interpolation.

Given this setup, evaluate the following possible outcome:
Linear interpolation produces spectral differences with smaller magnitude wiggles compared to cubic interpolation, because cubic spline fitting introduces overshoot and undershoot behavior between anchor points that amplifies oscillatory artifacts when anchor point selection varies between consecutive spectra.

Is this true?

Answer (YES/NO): YES